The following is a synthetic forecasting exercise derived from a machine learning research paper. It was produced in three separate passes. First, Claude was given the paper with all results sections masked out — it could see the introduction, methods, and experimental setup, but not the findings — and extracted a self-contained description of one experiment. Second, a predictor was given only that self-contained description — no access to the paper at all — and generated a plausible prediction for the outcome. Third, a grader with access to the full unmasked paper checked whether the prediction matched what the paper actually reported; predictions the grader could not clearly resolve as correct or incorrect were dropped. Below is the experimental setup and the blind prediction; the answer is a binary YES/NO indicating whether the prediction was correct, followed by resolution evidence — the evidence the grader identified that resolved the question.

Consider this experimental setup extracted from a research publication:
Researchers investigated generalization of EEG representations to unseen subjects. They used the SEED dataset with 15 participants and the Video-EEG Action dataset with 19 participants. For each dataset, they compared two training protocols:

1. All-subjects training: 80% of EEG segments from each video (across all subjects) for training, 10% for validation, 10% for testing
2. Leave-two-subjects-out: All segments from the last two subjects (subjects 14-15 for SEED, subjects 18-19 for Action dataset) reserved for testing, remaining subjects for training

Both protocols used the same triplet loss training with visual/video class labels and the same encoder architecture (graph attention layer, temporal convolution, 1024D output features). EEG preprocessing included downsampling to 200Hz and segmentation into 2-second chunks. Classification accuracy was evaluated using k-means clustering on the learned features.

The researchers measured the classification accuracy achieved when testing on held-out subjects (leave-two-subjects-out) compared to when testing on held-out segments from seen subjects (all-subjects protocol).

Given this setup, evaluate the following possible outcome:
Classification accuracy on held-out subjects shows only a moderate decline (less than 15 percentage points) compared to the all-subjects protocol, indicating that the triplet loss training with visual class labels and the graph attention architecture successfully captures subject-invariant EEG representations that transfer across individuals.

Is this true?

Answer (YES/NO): NO